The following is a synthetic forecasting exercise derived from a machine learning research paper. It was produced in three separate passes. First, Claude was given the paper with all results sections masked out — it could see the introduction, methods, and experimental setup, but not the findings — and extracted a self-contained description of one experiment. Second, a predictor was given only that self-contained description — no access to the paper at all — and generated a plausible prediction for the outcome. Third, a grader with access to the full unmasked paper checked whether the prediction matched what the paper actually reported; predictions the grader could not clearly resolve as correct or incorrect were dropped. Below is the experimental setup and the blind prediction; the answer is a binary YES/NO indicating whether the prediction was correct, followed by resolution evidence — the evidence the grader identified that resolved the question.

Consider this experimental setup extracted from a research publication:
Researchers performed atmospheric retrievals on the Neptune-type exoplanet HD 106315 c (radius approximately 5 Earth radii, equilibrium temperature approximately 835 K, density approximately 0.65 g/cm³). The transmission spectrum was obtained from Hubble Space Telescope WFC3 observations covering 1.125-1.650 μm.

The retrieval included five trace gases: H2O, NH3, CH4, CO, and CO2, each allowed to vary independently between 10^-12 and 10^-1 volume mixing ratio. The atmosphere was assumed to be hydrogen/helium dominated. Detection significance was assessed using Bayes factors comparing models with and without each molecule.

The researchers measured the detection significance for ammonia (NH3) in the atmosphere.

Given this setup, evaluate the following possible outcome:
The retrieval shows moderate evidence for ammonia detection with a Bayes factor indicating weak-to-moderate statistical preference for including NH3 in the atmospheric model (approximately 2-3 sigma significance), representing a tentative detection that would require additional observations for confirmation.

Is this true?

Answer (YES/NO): NO